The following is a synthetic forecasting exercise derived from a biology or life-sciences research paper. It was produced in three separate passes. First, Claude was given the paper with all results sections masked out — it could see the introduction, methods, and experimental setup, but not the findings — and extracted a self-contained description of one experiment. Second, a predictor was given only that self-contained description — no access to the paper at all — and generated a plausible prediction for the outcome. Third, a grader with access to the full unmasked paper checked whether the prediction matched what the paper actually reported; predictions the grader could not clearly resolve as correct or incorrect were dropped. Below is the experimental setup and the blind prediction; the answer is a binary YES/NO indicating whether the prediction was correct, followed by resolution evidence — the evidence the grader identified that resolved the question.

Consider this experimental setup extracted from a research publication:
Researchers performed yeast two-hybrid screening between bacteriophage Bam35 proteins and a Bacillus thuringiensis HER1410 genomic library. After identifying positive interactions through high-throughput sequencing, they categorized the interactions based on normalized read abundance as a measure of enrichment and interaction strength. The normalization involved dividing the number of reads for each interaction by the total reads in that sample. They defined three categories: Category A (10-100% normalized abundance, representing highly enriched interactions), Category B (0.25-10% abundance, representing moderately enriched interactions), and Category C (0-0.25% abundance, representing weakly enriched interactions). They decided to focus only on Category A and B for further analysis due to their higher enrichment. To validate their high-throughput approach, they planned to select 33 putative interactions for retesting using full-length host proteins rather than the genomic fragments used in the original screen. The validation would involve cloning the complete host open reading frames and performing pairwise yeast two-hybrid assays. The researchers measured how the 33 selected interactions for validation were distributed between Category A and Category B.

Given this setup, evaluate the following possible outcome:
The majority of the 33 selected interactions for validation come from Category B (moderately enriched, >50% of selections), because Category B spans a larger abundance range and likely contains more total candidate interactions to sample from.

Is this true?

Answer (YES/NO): YES